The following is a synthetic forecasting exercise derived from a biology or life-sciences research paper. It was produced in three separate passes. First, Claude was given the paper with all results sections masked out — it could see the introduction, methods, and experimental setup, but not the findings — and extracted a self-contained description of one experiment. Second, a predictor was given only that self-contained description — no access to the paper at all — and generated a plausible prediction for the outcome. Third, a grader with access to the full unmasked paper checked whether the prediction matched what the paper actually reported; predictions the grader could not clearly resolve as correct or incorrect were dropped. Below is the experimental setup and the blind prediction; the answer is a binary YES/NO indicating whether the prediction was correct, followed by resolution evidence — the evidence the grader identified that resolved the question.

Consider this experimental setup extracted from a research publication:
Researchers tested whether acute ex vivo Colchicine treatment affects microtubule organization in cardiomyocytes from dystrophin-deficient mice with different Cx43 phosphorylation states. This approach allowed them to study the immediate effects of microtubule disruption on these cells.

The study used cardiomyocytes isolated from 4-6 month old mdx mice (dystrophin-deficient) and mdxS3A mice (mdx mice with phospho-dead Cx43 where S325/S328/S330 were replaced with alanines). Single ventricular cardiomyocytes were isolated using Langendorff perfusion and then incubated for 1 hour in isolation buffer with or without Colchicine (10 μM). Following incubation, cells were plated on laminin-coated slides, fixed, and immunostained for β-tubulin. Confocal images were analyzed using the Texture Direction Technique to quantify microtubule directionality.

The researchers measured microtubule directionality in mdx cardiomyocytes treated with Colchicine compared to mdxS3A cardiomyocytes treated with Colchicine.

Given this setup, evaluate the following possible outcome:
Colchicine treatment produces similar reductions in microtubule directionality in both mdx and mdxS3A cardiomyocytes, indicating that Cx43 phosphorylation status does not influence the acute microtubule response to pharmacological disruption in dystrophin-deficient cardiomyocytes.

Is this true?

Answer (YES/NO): NO